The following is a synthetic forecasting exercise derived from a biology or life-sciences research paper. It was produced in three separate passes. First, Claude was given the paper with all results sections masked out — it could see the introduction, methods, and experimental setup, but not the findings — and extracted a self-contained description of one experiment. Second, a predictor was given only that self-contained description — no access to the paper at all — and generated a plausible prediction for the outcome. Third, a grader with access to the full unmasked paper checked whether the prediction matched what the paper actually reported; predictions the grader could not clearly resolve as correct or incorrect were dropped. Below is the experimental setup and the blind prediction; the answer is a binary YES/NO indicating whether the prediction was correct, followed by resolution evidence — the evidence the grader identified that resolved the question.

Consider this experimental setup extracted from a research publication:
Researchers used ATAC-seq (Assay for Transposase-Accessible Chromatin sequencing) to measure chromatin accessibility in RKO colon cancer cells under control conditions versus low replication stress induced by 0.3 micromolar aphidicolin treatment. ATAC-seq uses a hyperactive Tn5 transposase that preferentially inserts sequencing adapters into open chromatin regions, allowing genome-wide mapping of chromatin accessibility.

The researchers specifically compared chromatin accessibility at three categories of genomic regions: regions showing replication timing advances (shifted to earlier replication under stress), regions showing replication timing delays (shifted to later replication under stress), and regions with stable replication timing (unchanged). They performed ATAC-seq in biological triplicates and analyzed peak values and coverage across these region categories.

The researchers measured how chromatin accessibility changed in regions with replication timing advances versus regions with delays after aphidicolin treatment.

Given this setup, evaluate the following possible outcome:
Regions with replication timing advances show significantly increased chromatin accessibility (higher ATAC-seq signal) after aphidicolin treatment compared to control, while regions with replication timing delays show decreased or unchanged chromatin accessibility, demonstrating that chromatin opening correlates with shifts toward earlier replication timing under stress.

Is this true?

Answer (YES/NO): YES